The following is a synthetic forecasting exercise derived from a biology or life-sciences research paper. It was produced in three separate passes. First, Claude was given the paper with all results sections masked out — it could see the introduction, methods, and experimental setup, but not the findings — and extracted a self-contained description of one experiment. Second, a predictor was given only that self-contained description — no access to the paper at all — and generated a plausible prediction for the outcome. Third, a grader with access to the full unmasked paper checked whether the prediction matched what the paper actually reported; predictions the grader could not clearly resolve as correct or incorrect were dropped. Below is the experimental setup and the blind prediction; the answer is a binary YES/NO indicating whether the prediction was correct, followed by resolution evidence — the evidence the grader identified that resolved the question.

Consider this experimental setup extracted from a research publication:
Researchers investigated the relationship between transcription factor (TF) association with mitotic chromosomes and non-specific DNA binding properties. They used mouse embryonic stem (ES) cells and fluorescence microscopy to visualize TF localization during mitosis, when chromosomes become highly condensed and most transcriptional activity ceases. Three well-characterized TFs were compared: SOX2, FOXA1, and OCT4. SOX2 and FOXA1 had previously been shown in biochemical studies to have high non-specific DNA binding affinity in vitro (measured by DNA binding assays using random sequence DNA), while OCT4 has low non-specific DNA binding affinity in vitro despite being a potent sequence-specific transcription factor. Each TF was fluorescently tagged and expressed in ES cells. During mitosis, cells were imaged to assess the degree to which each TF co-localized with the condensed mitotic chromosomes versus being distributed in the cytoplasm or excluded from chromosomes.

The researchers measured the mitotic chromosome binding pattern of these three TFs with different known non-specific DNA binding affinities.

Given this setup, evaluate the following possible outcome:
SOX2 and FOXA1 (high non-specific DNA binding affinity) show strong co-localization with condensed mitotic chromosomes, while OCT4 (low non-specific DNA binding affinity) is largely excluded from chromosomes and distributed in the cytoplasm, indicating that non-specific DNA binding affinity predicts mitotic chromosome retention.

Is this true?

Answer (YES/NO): NO